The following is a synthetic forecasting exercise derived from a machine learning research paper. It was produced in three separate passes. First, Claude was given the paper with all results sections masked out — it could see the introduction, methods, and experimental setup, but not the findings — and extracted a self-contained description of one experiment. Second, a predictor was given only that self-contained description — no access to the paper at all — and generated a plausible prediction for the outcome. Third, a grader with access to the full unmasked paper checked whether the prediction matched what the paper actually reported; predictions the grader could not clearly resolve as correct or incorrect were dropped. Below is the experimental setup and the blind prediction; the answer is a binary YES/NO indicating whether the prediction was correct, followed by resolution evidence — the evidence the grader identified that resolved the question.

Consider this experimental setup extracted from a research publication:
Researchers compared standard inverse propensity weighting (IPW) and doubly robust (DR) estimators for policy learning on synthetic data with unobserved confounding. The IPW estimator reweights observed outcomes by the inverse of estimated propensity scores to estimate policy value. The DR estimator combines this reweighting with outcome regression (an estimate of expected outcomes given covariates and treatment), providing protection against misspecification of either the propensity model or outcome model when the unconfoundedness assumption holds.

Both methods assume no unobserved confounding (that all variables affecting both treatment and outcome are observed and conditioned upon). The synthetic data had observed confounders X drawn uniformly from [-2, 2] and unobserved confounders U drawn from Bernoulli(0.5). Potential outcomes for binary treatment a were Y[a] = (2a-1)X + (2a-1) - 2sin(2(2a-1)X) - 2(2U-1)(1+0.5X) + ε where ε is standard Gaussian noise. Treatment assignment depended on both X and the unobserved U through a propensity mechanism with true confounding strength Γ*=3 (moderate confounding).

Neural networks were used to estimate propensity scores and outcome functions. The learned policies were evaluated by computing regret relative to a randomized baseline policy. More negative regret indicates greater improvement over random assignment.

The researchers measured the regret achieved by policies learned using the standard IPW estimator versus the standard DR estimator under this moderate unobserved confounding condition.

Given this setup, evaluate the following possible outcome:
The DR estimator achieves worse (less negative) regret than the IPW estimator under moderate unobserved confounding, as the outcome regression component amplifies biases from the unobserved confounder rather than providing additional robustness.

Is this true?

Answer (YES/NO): NO